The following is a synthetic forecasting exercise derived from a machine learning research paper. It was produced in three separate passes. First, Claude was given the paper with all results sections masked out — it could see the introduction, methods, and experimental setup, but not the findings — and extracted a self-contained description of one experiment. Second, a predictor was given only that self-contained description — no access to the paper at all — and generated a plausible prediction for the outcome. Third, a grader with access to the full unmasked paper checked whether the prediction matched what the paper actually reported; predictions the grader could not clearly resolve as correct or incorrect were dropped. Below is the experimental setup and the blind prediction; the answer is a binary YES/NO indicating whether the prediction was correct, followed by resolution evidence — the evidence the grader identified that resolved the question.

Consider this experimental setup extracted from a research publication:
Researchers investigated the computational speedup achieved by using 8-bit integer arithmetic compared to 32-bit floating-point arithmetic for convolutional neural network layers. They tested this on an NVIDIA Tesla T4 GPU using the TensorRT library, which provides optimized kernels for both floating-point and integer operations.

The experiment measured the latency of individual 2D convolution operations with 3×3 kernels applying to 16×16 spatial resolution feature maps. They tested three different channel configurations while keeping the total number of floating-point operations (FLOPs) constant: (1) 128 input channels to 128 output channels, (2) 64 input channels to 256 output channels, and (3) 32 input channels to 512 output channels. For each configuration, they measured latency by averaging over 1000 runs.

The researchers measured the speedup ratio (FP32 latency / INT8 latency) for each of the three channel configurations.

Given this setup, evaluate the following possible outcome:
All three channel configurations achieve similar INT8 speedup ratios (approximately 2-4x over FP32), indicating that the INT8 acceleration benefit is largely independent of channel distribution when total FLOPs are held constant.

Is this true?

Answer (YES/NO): NO